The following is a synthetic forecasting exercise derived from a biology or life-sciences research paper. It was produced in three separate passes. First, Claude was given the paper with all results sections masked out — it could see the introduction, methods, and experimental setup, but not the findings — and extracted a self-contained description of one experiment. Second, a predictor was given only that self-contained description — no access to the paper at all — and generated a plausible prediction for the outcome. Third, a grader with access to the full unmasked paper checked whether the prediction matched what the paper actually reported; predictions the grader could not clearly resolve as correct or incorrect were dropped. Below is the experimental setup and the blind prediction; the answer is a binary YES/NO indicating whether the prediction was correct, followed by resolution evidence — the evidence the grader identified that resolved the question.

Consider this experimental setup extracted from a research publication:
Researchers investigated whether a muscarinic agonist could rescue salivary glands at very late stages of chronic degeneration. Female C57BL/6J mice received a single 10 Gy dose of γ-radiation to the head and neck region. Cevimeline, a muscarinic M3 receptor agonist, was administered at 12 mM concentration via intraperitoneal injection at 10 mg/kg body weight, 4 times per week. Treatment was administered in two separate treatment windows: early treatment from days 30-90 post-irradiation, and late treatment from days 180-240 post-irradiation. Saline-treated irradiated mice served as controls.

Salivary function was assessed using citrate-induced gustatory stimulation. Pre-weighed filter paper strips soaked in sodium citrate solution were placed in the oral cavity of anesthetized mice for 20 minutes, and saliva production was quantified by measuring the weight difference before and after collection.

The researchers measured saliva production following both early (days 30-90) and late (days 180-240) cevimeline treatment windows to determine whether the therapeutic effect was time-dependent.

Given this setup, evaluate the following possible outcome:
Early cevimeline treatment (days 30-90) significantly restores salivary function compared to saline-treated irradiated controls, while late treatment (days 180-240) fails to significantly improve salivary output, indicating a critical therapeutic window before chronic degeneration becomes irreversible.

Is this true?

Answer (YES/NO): NO